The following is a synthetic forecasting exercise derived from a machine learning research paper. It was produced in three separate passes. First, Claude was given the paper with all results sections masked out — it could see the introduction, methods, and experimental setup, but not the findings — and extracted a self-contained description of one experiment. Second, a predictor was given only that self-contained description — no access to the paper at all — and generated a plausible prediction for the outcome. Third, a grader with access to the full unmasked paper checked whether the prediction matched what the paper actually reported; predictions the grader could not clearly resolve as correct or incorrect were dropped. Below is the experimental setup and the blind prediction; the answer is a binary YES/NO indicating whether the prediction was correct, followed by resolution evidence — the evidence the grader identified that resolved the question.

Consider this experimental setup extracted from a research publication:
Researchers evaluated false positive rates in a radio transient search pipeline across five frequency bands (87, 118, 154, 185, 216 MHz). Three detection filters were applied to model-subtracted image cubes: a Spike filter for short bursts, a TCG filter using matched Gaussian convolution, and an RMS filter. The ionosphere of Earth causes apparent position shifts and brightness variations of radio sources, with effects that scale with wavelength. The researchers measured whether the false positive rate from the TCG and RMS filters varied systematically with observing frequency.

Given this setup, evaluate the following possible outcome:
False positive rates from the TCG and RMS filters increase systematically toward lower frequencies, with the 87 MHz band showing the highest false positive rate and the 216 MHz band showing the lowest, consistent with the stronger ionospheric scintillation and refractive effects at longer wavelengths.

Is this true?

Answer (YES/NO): YES